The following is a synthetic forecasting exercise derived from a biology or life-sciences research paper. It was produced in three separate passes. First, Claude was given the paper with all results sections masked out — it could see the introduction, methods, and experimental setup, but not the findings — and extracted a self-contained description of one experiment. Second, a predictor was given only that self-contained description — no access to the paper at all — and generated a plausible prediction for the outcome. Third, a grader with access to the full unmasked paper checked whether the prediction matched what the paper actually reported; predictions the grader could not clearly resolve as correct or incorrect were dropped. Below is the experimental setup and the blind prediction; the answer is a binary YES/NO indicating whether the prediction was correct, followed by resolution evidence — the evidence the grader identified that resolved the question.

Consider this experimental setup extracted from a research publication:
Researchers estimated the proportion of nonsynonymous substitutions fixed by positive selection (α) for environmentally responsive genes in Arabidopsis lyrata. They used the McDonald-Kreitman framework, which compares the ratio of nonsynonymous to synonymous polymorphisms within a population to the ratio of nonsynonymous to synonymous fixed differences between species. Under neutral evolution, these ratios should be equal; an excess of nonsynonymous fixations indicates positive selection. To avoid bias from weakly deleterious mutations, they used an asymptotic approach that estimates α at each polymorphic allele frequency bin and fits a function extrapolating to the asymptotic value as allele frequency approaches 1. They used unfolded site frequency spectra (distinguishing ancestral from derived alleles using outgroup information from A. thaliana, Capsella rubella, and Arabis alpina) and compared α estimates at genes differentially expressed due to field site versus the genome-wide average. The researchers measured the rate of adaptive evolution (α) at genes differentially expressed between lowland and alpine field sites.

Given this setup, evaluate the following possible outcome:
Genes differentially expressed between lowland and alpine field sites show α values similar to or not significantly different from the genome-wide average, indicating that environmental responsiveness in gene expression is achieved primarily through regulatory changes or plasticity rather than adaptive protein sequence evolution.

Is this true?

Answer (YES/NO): NO